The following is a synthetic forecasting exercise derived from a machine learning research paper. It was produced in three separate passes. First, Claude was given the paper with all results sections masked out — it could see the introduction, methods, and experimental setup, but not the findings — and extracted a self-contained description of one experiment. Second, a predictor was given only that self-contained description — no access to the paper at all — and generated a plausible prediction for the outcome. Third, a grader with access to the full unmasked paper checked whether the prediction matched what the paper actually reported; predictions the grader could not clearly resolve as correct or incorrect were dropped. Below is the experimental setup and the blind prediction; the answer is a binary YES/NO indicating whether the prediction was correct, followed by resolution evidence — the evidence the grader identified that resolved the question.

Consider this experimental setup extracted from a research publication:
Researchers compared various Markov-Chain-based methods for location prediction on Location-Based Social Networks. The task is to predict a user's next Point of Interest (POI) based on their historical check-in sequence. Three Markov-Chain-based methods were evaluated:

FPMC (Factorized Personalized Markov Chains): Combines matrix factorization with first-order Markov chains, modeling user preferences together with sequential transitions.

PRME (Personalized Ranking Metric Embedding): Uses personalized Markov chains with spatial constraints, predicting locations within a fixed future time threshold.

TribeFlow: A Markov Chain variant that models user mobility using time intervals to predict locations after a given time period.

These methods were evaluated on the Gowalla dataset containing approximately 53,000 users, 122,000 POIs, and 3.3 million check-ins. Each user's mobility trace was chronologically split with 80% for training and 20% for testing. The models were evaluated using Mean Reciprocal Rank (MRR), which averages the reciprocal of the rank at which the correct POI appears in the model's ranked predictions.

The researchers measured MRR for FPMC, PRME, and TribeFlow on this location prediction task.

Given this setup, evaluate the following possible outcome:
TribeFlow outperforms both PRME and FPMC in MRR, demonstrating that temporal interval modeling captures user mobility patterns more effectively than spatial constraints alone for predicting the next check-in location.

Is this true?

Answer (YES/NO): NO